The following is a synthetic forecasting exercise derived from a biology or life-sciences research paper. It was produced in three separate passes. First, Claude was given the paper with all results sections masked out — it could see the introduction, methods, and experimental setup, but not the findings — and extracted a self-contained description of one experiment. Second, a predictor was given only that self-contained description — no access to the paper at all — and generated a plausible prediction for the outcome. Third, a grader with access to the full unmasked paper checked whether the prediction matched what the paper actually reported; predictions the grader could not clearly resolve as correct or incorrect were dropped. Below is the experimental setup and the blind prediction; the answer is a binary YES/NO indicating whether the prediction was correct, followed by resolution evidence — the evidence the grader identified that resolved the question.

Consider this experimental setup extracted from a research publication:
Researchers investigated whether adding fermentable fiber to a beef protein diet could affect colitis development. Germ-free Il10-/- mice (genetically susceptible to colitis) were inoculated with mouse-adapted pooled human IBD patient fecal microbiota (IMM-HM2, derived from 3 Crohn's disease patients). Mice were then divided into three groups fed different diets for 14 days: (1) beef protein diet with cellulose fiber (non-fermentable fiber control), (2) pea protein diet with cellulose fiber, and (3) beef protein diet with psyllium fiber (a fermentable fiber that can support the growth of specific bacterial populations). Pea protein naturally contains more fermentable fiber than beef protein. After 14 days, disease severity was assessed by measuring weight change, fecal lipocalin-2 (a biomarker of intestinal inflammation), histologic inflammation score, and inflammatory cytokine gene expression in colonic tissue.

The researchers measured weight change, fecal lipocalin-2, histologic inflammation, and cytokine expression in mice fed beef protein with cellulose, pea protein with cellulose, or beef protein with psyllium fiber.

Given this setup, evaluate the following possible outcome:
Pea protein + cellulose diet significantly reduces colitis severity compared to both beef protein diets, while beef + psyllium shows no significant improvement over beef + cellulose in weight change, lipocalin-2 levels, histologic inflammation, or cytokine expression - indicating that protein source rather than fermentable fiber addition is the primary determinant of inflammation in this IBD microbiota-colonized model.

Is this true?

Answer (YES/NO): NO